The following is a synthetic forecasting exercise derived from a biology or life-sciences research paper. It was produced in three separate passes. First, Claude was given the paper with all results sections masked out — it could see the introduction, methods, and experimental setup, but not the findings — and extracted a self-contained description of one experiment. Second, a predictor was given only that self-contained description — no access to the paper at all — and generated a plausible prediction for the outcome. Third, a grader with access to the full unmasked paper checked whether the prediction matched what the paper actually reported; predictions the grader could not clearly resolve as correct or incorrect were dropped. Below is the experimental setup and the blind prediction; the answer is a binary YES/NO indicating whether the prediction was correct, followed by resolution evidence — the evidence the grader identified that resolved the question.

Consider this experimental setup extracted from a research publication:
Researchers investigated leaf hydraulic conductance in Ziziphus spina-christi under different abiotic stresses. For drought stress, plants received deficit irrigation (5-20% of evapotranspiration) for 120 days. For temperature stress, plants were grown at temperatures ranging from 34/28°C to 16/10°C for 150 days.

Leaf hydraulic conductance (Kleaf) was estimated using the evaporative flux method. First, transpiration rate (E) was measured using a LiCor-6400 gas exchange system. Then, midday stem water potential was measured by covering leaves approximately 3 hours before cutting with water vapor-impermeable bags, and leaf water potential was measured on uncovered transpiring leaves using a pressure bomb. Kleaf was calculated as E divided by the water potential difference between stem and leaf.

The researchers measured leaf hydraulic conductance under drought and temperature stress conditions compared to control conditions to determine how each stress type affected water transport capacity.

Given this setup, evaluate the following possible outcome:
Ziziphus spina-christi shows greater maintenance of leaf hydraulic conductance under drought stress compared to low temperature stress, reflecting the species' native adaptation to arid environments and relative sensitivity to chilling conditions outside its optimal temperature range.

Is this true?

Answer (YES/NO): NO